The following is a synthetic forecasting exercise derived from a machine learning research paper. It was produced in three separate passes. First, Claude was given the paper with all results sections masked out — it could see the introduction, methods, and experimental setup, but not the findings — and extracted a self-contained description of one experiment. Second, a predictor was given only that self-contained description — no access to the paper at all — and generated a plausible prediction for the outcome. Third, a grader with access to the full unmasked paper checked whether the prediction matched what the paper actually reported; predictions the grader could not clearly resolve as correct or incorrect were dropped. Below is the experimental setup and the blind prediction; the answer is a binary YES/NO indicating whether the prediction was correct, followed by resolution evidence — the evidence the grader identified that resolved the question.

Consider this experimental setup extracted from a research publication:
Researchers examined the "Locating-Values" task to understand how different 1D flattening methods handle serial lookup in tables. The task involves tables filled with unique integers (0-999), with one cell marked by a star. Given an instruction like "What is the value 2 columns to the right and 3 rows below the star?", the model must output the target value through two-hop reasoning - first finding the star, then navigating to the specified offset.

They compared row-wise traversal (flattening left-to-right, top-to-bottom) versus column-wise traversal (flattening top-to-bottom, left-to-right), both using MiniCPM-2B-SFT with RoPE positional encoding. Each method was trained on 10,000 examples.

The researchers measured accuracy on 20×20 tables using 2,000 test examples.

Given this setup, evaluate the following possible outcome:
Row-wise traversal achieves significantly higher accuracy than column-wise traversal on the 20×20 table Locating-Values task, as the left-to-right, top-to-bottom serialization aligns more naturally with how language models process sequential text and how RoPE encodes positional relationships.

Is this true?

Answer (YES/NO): NO